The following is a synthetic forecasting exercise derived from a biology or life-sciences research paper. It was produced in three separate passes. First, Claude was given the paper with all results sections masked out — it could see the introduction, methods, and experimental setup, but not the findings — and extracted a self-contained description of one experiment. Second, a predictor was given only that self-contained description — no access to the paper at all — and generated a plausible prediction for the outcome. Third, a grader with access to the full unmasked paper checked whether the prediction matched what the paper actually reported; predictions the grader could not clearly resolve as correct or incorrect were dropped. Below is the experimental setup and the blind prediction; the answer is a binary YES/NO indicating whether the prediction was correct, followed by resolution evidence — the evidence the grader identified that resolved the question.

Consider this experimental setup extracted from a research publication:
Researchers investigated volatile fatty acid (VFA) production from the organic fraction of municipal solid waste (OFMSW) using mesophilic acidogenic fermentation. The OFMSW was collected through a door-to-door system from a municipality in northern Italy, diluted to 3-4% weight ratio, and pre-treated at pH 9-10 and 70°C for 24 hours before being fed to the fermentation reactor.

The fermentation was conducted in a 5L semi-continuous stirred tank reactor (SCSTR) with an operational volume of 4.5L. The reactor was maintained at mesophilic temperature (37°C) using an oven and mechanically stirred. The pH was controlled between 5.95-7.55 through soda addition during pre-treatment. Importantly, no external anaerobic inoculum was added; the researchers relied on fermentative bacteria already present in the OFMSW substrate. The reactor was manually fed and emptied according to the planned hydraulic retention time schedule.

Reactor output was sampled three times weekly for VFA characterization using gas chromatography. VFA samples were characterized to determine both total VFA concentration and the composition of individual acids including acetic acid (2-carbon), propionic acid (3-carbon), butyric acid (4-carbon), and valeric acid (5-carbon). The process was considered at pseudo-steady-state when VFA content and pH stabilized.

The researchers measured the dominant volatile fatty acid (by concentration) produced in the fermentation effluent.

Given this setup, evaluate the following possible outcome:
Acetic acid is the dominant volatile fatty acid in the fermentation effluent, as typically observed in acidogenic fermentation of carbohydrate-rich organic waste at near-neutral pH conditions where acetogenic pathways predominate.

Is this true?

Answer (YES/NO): NO